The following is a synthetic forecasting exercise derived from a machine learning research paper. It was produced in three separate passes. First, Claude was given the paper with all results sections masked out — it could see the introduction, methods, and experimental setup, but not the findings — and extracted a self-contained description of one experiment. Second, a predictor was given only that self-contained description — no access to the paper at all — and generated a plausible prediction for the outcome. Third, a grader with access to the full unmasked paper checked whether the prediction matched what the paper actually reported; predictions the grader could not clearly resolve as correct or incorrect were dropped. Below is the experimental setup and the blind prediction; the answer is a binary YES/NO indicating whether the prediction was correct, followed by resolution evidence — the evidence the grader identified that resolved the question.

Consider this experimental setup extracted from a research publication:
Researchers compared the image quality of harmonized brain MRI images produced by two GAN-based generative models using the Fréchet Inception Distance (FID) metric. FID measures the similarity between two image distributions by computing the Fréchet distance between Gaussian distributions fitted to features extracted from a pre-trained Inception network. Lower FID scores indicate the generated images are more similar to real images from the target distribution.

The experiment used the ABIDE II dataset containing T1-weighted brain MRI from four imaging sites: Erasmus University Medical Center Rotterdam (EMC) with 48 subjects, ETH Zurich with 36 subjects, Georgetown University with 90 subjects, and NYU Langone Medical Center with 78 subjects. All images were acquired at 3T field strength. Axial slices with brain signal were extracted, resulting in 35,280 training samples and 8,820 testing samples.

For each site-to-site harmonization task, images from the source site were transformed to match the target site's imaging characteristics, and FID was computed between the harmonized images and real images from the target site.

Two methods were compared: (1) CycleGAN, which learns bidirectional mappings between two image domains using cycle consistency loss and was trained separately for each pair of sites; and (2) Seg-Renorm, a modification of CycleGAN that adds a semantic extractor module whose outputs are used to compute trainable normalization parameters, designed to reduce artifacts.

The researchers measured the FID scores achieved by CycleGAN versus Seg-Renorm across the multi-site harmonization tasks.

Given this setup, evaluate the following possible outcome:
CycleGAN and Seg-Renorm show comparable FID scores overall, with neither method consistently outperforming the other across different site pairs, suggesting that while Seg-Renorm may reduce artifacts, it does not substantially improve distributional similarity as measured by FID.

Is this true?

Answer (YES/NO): NO